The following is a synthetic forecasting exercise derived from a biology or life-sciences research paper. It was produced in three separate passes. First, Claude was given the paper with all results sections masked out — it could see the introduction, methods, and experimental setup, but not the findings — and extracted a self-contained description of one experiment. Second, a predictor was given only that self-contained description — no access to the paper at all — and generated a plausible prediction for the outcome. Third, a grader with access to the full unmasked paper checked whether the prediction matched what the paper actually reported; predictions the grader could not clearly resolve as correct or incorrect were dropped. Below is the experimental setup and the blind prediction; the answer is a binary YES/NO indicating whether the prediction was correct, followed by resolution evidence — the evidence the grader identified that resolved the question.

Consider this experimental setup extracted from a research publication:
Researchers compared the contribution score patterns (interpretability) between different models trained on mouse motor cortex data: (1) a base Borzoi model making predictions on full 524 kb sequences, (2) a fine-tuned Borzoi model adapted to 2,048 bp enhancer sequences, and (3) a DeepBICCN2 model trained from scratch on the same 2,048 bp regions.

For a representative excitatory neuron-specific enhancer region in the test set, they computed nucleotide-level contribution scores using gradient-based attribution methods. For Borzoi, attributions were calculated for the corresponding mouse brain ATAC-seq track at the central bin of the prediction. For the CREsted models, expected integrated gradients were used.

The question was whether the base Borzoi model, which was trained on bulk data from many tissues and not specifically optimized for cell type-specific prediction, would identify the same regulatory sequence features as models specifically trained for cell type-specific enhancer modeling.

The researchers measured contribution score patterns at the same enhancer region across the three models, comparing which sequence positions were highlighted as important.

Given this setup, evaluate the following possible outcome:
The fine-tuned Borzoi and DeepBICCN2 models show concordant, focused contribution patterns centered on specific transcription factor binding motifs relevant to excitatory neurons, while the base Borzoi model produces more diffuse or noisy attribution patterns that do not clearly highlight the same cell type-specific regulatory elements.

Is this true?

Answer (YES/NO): NO